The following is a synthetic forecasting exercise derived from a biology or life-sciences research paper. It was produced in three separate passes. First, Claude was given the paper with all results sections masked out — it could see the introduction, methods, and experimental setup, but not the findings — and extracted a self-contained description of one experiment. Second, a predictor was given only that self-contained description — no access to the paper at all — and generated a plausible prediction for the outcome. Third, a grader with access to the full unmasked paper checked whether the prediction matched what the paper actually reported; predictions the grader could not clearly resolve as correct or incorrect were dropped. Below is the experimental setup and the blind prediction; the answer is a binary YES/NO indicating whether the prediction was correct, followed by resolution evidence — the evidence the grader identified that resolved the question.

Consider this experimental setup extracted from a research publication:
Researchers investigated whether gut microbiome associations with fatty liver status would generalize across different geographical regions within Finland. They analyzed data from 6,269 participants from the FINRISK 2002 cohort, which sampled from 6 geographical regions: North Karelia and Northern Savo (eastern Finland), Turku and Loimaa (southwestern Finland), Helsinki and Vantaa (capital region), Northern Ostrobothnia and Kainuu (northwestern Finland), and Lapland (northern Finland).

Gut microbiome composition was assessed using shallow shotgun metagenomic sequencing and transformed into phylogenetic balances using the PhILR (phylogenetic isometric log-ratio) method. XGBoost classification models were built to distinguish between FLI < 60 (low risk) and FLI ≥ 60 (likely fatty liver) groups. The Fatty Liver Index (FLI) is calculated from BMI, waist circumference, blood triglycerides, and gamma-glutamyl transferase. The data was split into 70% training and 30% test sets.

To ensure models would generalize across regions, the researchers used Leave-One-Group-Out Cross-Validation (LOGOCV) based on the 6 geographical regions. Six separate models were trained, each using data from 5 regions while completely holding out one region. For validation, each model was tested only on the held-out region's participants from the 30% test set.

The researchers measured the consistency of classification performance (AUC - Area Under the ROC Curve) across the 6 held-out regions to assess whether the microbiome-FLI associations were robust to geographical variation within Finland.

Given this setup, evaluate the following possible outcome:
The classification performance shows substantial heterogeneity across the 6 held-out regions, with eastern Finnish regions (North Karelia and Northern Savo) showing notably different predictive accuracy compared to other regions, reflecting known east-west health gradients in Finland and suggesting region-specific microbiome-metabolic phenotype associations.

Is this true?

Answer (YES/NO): NO